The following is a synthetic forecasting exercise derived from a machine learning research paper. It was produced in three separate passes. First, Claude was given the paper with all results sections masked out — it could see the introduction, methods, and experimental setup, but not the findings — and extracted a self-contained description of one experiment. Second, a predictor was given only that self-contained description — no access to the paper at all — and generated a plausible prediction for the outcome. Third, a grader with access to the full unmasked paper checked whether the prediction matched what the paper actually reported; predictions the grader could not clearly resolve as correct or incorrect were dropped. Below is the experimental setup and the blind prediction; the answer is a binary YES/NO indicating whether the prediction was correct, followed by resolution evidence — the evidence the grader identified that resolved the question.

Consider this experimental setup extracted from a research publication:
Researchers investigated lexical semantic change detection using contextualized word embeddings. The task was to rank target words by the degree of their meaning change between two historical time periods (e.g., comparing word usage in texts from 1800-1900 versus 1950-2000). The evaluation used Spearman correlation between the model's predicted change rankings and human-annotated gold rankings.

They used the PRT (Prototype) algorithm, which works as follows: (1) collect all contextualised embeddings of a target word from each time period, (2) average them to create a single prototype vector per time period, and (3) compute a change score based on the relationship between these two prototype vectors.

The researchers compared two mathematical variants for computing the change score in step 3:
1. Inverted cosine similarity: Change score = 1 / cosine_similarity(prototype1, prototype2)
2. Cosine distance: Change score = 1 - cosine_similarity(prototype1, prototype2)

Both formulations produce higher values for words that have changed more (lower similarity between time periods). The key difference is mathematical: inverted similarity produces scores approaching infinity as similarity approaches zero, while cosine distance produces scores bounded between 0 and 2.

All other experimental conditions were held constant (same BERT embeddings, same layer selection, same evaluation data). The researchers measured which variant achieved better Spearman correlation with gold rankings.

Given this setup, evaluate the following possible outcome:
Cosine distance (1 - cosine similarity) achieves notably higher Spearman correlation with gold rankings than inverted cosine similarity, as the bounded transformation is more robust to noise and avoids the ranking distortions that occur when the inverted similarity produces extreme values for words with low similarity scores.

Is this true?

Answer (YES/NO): NO